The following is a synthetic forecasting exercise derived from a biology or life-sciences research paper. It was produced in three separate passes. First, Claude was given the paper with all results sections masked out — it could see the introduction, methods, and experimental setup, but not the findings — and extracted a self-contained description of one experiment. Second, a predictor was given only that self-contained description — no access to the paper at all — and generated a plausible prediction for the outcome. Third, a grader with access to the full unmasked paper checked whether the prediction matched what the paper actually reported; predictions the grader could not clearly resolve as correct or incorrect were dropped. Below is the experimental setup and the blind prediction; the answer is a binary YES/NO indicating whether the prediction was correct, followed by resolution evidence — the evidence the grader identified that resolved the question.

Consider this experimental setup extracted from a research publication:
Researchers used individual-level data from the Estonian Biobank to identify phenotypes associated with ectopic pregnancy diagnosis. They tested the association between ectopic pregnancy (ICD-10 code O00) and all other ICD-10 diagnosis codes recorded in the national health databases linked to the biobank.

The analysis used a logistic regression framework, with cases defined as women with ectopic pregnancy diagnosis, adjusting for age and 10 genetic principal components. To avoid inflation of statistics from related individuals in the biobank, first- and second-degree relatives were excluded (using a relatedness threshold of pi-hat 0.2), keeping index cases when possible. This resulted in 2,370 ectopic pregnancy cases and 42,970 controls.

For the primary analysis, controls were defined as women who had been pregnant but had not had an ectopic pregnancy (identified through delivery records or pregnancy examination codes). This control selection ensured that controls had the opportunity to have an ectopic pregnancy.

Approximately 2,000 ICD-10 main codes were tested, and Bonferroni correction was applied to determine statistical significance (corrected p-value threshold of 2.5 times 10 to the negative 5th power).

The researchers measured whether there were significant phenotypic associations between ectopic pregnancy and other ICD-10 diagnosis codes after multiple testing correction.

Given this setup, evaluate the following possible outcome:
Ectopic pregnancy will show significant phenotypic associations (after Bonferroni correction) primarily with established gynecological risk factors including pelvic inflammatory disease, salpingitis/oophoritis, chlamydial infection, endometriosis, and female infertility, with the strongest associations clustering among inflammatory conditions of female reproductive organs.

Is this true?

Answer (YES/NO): NO